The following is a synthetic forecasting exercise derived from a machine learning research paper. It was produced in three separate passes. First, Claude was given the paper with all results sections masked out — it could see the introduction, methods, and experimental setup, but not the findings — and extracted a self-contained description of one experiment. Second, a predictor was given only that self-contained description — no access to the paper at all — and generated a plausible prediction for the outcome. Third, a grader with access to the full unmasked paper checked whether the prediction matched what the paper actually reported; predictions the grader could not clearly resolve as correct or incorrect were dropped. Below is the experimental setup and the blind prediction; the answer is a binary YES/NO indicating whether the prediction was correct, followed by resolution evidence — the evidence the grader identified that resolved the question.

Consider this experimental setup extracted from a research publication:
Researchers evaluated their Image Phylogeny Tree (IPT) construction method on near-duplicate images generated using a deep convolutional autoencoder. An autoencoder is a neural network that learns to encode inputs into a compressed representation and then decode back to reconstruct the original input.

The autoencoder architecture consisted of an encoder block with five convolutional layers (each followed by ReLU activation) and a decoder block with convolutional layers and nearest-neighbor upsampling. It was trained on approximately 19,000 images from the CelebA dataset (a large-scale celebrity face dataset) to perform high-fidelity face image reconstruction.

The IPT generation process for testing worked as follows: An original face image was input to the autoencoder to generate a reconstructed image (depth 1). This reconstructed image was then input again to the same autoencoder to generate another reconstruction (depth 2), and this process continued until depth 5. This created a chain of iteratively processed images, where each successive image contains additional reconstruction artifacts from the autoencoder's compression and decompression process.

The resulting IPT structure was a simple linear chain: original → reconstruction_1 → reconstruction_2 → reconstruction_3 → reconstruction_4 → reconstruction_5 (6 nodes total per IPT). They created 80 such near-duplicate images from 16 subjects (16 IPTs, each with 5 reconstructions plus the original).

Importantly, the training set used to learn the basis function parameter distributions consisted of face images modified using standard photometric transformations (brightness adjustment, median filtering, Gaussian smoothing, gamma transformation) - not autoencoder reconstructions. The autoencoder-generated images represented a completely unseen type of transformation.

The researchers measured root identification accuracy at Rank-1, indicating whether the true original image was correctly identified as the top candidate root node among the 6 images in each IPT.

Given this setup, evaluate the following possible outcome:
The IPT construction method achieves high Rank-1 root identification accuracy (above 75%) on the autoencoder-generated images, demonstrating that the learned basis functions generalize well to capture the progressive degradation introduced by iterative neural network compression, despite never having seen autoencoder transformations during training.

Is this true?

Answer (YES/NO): YES